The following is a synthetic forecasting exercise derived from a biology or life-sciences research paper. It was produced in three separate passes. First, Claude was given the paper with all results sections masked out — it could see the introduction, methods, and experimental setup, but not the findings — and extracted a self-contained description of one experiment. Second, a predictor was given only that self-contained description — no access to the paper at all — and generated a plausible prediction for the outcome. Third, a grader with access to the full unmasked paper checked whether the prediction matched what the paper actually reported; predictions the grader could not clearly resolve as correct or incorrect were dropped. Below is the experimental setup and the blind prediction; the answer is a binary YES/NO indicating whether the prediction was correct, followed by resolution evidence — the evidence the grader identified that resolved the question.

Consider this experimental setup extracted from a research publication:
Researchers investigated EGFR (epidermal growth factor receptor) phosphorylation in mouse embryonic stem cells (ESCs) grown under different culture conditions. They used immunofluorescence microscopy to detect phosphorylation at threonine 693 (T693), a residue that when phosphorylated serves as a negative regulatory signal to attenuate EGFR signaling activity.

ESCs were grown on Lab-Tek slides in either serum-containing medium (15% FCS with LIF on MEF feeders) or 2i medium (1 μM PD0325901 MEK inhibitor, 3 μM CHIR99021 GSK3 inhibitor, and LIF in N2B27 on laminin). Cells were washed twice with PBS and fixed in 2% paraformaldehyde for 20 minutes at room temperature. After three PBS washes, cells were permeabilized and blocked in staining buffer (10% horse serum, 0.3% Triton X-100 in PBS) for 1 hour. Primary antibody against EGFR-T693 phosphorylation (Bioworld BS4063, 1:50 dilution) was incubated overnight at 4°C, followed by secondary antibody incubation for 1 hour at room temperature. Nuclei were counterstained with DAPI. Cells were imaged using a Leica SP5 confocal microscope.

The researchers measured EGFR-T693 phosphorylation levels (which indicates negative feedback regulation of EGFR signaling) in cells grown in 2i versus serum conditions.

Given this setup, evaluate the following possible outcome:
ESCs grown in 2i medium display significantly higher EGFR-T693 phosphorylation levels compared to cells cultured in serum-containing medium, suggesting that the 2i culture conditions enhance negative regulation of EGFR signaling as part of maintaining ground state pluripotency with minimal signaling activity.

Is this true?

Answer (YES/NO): NO